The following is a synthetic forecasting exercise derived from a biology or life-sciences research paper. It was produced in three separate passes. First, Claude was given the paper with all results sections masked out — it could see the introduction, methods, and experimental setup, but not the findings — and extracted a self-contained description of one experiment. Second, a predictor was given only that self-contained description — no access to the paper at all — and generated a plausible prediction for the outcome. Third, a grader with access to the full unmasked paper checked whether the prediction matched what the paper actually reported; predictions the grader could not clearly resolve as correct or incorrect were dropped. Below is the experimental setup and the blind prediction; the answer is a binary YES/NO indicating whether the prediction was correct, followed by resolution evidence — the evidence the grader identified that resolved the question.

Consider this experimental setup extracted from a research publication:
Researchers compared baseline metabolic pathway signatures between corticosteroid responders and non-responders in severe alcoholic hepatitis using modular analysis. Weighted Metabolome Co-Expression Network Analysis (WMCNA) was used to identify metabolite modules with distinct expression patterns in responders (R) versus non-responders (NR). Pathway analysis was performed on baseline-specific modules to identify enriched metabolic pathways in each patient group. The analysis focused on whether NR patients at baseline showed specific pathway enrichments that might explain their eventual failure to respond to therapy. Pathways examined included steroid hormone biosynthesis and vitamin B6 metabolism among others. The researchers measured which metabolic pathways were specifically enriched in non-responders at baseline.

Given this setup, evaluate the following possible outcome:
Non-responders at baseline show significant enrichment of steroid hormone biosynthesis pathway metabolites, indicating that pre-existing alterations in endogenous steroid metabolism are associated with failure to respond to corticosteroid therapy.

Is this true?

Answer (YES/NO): YES